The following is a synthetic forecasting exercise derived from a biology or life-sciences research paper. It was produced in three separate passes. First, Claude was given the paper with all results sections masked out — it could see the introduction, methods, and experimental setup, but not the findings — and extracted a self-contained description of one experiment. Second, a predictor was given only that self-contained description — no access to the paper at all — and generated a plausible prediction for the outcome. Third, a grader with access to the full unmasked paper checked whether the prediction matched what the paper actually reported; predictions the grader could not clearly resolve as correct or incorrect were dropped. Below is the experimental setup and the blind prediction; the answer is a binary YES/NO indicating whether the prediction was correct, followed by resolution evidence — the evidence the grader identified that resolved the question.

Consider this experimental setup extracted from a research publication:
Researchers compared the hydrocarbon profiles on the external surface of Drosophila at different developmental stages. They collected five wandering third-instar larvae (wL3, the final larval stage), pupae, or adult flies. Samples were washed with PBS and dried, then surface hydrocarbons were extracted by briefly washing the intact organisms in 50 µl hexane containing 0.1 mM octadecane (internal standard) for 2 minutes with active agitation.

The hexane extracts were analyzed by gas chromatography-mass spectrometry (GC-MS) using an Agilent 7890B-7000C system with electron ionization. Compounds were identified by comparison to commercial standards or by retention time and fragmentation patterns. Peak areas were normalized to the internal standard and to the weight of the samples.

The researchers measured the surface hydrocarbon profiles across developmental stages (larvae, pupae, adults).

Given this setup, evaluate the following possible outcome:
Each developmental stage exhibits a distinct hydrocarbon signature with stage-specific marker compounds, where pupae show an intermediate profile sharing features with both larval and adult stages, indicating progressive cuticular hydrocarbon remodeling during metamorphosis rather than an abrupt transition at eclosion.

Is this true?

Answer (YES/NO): NO